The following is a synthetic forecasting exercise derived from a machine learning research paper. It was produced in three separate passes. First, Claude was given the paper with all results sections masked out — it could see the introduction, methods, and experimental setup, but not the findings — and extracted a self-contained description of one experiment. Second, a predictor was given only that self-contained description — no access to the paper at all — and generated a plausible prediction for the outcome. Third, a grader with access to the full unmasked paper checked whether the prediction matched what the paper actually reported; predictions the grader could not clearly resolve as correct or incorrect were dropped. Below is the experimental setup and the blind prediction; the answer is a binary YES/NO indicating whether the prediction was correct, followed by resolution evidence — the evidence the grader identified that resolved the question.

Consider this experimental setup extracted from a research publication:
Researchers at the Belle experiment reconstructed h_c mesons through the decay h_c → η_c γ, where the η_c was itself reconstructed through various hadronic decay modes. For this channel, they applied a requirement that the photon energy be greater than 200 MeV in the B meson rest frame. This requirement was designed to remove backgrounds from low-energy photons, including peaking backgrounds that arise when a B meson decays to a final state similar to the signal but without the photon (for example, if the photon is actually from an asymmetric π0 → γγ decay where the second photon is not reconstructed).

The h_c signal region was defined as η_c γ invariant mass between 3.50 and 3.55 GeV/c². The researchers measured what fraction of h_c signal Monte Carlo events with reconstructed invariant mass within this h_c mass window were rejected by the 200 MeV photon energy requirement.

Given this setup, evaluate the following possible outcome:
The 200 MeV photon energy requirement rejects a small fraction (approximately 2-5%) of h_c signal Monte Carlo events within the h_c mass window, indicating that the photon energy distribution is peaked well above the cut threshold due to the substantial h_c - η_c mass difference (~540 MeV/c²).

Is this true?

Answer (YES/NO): NO